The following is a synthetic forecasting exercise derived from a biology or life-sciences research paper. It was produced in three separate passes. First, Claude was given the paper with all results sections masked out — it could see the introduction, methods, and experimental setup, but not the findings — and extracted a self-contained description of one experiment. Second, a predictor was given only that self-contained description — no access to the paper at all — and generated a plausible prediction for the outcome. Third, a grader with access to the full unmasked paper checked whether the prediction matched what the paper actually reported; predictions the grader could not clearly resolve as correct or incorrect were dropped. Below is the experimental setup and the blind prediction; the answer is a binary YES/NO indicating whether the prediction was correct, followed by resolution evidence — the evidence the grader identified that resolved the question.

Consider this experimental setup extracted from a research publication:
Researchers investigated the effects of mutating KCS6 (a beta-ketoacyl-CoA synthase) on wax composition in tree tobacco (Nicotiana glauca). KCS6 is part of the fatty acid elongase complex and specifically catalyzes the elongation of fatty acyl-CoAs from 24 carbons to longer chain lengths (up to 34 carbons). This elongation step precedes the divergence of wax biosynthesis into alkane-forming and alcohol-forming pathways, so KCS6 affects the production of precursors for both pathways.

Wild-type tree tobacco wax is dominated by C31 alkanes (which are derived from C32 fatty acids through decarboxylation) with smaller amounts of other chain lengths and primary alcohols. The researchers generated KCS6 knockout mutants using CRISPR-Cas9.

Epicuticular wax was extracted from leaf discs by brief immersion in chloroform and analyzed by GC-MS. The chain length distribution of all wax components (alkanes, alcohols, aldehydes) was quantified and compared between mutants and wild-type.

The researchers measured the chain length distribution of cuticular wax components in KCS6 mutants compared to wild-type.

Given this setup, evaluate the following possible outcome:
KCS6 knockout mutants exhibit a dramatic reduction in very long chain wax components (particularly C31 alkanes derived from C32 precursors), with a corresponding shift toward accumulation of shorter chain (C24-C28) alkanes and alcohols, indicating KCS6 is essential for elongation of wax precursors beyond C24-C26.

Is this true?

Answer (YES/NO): NO